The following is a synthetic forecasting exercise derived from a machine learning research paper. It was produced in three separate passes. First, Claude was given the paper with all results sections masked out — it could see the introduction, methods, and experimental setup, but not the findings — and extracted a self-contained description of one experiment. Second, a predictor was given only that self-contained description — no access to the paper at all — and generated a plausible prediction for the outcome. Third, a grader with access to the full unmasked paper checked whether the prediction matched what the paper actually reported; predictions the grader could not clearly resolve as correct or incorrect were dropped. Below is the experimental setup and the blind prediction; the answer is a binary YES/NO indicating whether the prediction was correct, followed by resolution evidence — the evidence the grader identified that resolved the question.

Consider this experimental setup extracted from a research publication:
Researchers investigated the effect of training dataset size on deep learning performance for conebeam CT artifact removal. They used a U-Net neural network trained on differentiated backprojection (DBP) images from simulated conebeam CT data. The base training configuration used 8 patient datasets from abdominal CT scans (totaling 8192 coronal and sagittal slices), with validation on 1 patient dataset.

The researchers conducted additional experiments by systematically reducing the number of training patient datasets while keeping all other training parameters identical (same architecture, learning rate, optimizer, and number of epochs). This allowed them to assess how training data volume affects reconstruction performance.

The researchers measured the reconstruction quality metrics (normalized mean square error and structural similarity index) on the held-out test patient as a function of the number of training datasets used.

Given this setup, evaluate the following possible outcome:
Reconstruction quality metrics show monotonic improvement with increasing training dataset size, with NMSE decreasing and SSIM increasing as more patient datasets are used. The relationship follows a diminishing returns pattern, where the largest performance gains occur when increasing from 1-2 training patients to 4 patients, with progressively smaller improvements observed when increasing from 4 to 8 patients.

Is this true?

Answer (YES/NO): NO